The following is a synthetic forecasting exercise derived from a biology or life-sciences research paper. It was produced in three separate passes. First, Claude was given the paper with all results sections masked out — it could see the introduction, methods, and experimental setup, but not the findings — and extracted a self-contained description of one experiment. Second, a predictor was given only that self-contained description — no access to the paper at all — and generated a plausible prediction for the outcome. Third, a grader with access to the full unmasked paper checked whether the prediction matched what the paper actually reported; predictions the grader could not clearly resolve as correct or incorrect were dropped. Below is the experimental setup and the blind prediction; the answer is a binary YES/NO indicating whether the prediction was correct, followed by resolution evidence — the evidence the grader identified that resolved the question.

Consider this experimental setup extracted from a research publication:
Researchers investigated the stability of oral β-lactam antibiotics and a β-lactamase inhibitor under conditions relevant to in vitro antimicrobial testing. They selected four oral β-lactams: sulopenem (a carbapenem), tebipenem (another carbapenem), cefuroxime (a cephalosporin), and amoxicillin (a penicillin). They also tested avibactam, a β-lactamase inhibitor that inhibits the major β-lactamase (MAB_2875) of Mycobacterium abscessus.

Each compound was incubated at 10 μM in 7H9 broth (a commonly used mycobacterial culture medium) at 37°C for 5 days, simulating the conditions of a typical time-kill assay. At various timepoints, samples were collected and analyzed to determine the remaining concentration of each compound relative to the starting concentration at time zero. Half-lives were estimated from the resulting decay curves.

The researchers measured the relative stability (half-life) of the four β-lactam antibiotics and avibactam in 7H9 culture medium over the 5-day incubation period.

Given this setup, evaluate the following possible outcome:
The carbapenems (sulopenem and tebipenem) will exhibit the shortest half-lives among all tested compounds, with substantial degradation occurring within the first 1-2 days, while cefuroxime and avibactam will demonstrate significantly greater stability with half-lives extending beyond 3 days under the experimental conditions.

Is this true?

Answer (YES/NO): NO